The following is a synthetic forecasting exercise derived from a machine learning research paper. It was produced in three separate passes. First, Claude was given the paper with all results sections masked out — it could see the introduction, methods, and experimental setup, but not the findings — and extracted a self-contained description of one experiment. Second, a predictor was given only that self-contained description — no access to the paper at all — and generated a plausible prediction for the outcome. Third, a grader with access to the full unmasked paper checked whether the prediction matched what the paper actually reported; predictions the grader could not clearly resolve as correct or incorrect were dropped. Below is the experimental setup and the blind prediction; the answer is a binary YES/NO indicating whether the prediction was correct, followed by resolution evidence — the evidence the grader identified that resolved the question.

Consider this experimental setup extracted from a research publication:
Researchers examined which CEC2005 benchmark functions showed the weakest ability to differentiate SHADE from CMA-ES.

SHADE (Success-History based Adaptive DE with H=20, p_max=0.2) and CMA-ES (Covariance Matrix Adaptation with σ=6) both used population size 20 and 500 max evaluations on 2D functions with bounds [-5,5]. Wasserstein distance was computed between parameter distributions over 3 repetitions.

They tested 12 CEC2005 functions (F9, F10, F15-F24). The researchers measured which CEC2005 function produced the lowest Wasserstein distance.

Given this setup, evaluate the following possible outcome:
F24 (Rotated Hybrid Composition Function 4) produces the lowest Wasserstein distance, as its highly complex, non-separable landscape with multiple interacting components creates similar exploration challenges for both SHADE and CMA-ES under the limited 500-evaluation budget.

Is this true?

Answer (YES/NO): NO